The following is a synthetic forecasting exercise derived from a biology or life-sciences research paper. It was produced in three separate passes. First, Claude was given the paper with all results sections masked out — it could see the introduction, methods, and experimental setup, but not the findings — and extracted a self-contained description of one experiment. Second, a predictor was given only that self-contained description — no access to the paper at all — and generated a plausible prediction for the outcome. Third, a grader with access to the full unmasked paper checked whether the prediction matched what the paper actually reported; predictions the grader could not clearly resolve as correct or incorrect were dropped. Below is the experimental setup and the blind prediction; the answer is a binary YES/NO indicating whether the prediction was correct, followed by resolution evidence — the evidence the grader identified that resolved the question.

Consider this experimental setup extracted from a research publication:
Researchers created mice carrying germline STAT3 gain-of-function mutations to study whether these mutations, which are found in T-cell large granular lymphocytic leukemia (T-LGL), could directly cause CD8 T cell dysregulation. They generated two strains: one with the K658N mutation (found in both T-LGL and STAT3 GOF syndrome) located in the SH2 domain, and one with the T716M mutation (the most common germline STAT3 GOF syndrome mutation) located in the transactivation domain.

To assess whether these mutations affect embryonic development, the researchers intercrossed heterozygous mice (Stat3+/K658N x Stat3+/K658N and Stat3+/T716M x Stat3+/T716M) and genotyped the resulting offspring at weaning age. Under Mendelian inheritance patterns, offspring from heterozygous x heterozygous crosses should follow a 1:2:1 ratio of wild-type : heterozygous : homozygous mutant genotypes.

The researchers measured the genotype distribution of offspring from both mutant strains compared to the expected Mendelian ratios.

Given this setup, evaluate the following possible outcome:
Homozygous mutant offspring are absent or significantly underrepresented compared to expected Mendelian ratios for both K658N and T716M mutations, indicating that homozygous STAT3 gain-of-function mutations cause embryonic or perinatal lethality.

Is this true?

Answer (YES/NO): YES